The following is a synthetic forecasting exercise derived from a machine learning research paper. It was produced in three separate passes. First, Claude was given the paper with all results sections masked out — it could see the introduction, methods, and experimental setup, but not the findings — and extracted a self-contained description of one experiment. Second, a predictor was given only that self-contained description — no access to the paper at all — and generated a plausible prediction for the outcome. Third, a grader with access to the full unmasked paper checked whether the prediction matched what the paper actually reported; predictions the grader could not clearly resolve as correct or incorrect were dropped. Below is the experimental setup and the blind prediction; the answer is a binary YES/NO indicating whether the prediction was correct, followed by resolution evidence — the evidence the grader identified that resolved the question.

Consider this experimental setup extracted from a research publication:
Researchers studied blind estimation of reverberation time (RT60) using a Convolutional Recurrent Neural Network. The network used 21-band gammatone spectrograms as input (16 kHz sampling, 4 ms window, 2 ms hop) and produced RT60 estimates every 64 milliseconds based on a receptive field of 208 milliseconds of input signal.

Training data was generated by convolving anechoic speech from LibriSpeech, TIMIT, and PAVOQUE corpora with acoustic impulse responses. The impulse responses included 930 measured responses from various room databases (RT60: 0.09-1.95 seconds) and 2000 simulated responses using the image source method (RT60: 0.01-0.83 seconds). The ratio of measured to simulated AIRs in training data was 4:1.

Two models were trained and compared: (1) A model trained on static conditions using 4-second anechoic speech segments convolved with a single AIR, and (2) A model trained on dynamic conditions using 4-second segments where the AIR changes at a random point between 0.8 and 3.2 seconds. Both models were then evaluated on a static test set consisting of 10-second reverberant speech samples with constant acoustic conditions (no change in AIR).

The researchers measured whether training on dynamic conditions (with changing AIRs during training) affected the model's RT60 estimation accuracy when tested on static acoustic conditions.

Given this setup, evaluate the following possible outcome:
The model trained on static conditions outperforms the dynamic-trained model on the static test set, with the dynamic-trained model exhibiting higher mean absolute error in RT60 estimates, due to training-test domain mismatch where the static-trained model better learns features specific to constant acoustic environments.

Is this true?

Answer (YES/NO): NO